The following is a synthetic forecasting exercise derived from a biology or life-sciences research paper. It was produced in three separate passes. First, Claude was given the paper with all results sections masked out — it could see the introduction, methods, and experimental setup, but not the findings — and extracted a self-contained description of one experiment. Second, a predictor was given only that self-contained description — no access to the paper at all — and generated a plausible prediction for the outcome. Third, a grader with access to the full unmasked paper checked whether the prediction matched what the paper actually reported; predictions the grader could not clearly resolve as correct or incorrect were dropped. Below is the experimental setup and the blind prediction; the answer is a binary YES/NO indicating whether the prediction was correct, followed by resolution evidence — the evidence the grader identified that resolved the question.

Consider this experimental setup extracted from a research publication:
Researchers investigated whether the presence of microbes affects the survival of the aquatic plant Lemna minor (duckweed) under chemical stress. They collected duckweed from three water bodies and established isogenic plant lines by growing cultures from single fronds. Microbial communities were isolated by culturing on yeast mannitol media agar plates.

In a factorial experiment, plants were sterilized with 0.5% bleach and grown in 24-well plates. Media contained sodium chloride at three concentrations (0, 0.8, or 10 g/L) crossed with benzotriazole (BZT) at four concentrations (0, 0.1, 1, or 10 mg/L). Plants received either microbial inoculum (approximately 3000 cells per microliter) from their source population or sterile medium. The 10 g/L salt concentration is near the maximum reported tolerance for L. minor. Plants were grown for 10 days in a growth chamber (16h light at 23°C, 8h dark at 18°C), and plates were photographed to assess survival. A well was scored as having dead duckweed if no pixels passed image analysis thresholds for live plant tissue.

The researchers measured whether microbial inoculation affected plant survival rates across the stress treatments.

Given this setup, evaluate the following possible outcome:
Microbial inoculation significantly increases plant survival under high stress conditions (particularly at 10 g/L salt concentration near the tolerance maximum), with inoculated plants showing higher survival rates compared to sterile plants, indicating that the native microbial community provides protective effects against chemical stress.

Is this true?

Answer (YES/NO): NO